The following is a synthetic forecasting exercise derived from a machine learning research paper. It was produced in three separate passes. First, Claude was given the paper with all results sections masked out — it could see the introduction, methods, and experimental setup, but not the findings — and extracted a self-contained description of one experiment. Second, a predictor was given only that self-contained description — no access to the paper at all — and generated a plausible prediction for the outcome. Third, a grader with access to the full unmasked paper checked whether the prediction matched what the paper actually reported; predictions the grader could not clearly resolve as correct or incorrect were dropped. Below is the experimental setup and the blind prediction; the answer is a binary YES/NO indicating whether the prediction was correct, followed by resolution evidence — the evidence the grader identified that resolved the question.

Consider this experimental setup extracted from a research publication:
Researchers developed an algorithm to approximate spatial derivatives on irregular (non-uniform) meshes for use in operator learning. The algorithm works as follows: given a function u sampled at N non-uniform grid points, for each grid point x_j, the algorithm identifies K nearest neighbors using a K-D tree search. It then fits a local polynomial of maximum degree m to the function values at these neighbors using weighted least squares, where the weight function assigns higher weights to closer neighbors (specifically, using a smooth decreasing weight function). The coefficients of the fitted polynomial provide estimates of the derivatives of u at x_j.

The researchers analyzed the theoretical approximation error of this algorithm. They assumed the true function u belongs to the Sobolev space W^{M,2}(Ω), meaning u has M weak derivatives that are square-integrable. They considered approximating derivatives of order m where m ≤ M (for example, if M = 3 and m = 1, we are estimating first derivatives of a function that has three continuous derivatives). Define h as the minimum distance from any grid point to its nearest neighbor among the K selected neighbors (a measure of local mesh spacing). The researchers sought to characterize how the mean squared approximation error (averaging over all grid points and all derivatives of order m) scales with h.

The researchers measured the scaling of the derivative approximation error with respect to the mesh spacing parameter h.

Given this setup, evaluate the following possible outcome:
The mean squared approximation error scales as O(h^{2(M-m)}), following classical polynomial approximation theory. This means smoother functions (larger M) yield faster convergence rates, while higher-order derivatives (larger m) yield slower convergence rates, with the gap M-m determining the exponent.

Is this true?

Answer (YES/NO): NO